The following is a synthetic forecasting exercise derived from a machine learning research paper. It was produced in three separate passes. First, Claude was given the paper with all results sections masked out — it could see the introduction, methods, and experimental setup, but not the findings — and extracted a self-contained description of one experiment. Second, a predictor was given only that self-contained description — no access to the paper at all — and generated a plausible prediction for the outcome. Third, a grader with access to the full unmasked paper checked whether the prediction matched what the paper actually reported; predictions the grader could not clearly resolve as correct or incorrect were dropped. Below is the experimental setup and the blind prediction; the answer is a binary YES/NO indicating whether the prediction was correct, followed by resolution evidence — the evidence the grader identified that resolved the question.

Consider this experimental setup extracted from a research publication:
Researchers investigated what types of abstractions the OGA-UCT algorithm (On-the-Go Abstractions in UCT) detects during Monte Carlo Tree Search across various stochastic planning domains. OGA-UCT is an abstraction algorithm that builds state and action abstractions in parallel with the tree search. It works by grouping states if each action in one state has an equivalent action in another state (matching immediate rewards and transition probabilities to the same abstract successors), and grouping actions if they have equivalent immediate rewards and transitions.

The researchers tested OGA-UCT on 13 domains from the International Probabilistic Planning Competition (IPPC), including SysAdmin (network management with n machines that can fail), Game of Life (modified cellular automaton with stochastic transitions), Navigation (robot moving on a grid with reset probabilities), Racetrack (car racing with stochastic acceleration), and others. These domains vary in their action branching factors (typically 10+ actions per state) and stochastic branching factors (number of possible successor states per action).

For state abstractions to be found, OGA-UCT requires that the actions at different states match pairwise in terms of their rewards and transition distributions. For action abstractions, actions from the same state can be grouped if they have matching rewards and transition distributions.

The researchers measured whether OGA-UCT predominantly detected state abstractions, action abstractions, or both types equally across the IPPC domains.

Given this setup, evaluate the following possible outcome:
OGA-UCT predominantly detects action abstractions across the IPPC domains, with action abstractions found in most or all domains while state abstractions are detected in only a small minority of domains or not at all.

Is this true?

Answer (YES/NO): YES